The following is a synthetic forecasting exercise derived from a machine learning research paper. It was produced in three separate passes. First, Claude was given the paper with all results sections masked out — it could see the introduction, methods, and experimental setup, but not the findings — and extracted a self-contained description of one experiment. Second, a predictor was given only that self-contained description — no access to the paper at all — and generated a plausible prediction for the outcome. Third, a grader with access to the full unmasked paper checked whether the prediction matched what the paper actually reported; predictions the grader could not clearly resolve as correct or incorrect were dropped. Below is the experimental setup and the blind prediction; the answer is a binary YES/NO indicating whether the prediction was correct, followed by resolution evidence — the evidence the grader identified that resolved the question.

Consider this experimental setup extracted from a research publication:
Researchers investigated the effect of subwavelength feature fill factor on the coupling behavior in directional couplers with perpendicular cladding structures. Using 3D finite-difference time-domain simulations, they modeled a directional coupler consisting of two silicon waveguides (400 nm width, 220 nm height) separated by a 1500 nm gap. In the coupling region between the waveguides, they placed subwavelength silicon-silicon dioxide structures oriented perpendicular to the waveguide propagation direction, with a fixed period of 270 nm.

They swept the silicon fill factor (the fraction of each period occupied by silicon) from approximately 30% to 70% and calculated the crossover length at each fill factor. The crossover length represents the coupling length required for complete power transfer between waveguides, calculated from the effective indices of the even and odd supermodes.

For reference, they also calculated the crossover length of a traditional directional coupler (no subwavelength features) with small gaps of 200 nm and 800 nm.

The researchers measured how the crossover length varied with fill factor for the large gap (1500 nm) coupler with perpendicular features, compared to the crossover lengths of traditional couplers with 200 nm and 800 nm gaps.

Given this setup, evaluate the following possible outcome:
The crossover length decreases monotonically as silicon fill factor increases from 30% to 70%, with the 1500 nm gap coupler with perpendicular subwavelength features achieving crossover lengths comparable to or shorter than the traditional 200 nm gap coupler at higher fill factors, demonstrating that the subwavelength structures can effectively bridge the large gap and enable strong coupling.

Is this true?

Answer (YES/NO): NO